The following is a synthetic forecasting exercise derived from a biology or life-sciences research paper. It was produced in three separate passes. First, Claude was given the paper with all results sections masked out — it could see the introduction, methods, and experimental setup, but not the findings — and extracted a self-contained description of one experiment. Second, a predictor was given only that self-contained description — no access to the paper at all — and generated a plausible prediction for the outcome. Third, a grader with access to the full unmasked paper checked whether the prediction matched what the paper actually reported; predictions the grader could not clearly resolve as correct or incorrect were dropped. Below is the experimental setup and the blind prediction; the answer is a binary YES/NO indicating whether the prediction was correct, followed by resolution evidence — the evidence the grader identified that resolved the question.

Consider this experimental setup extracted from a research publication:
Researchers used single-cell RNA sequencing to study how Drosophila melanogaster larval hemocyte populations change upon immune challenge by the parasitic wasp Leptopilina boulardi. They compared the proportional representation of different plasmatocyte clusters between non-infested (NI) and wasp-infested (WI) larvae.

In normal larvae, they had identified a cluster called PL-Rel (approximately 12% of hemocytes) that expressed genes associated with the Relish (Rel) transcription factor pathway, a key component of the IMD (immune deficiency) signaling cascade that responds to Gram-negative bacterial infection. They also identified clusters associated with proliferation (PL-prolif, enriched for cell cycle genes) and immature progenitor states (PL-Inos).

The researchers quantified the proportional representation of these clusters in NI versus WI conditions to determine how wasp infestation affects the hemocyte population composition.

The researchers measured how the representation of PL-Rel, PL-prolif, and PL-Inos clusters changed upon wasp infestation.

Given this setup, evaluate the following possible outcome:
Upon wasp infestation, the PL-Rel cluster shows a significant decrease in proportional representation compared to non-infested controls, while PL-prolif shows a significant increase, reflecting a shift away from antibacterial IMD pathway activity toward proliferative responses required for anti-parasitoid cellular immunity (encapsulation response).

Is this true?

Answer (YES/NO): YES